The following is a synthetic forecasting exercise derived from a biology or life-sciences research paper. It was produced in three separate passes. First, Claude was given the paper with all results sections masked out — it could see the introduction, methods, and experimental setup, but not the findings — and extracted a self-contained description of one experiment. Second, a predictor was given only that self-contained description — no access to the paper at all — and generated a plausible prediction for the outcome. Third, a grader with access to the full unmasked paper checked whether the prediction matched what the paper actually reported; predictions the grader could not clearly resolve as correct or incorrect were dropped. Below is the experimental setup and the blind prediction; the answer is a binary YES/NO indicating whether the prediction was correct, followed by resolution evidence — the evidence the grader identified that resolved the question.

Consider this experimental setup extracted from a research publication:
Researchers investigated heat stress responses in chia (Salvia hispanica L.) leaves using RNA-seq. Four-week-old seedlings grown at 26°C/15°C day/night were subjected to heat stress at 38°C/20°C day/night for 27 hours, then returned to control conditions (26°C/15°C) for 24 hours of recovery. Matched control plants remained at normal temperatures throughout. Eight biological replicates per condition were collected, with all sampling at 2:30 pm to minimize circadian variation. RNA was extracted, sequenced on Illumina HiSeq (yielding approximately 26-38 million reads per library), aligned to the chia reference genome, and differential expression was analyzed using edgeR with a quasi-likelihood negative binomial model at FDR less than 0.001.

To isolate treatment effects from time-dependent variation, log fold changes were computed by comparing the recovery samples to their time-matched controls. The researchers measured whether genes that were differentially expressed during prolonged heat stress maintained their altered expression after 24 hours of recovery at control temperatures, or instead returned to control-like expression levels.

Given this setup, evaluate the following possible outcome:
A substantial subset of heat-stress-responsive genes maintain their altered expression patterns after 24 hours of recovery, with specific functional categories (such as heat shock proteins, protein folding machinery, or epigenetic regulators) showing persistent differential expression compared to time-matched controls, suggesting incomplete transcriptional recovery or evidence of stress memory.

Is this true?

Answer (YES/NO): NO